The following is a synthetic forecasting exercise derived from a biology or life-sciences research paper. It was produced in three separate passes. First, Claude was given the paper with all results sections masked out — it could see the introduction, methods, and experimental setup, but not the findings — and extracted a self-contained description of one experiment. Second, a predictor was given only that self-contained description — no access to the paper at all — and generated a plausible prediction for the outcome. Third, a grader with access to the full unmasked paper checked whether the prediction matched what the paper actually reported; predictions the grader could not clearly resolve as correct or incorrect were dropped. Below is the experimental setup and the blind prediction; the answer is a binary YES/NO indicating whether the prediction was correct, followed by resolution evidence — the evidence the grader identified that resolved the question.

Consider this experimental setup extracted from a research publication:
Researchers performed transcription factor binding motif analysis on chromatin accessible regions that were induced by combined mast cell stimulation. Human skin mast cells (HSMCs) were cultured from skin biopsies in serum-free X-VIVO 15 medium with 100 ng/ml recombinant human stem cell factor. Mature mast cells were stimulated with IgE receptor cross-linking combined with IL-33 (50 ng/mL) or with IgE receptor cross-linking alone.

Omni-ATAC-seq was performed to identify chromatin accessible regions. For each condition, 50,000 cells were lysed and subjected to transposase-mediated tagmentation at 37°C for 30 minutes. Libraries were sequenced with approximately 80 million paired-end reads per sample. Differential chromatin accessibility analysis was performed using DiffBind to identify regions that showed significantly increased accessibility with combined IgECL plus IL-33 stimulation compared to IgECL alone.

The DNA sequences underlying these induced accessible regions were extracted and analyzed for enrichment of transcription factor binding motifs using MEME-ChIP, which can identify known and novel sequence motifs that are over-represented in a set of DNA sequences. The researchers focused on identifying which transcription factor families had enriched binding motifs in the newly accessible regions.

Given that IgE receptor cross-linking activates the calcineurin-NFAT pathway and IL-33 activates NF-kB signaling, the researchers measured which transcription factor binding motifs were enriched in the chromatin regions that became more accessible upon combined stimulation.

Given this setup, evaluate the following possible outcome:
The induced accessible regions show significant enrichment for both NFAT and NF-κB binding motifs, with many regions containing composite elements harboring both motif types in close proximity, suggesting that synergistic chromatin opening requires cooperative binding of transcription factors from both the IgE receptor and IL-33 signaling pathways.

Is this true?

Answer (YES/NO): NO